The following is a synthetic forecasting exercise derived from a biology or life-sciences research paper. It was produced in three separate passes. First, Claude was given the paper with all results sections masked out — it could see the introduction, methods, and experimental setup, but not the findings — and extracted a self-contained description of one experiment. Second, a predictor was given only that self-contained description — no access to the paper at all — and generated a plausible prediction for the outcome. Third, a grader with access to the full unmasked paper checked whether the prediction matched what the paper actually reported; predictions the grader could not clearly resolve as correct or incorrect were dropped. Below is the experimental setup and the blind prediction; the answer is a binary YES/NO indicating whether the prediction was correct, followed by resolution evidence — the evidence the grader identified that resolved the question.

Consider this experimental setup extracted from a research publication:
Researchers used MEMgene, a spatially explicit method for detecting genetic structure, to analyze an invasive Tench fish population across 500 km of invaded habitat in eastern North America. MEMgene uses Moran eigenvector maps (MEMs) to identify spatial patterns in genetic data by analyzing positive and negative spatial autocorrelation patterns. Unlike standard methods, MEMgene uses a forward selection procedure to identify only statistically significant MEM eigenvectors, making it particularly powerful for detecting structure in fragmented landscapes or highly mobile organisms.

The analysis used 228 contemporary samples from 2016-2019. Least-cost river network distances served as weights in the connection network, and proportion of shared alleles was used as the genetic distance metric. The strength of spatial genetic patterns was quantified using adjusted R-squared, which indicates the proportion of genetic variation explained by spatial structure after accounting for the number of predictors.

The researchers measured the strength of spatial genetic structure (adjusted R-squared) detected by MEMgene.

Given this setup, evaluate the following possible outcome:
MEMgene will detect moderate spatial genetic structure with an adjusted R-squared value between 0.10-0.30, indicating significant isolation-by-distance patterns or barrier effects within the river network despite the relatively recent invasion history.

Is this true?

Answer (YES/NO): NO